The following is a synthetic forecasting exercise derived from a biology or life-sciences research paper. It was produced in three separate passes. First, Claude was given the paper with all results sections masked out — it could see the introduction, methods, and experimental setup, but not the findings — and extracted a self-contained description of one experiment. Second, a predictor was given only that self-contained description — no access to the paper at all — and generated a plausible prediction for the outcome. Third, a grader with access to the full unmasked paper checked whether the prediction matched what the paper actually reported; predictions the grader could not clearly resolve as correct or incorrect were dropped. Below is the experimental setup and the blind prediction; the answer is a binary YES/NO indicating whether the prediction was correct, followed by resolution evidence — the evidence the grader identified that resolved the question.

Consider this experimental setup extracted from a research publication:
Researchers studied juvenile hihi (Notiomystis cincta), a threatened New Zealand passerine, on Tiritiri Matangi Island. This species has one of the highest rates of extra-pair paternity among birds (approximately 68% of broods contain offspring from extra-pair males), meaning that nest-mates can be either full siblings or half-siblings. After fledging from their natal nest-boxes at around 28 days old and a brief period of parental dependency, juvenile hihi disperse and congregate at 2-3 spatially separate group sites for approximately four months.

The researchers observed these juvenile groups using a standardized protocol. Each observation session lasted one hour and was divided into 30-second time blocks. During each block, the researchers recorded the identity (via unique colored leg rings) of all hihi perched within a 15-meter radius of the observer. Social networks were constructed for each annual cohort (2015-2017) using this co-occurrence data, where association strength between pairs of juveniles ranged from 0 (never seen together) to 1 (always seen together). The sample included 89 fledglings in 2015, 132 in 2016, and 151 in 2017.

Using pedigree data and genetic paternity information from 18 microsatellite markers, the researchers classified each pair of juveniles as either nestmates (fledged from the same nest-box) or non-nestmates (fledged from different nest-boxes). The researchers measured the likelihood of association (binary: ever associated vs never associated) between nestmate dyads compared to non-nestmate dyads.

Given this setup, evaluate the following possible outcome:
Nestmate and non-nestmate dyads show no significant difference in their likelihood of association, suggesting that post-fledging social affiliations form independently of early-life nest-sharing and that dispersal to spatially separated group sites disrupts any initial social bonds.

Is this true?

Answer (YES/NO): NO